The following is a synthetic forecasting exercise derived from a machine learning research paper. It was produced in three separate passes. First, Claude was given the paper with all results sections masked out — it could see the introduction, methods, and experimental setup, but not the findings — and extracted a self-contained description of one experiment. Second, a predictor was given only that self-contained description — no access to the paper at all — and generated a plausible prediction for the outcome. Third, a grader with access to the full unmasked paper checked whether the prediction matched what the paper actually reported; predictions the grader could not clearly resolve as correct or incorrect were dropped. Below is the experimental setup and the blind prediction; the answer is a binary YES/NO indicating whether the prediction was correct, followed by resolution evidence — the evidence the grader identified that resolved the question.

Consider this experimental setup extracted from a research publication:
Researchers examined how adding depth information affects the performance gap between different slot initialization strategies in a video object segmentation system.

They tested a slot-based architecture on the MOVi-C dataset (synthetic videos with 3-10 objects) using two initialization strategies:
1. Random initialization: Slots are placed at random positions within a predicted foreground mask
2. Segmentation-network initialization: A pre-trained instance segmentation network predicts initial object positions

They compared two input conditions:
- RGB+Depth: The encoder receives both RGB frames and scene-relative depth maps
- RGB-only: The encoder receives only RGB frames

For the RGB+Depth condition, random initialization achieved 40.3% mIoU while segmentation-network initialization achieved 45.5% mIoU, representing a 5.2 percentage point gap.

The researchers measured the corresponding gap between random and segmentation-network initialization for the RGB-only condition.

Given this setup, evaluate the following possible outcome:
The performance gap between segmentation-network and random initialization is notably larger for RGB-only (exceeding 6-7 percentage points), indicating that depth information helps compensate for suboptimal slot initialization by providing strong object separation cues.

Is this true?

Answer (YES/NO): NO